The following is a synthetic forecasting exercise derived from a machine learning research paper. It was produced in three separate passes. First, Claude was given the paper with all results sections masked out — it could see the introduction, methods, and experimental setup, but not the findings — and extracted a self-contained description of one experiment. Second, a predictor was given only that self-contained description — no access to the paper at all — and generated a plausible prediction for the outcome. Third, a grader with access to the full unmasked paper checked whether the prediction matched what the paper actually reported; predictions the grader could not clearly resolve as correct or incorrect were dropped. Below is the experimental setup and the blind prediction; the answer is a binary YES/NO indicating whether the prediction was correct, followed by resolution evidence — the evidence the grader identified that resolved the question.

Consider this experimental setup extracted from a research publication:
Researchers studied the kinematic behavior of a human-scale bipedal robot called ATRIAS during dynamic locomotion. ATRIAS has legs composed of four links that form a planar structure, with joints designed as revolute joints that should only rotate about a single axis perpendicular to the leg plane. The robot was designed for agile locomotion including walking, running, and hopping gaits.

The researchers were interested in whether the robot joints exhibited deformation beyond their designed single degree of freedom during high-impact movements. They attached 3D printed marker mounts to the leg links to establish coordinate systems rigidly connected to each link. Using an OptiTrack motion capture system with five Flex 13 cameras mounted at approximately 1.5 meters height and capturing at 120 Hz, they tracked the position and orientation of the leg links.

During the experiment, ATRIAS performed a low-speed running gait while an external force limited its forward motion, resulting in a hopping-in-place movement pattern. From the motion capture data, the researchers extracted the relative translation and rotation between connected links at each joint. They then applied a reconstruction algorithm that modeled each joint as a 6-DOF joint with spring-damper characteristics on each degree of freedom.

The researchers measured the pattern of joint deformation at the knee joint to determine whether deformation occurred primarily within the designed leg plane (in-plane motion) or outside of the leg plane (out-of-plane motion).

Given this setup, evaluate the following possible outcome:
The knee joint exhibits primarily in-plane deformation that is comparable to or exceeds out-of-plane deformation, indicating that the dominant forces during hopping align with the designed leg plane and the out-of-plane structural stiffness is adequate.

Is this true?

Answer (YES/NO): NO